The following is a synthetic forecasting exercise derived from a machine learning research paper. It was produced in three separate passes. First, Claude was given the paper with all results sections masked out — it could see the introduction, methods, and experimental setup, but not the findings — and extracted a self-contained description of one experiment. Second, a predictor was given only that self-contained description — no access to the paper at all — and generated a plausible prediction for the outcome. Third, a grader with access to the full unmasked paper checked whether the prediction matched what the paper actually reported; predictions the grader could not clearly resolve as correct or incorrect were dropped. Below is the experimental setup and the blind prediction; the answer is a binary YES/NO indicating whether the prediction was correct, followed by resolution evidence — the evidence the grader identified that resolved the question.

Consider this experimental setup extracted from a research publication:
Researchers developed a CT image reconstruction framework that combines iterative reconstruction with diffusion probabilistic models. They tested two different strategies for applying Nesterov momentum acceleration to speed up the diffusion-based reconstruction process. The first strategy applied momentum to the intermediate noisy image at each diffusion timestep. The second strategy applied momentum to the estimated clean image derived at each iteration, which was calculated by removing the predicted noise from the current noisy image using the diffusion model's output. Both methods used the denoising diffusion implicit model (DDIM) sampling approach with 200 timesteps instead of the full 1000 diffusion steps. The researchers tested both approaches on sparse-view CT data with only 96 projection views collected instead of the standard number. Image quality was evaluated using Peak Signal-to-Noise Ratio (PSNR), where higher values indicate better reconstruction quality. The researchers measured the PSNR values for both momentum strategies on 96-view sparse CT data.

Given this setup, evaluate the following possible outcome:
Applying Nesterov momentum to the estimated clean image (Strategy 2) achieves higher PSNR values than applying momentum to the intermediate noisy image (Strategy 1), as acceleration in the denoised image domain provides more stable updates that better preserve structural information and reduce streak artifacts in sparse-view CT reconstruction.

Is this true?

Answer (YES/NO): NO